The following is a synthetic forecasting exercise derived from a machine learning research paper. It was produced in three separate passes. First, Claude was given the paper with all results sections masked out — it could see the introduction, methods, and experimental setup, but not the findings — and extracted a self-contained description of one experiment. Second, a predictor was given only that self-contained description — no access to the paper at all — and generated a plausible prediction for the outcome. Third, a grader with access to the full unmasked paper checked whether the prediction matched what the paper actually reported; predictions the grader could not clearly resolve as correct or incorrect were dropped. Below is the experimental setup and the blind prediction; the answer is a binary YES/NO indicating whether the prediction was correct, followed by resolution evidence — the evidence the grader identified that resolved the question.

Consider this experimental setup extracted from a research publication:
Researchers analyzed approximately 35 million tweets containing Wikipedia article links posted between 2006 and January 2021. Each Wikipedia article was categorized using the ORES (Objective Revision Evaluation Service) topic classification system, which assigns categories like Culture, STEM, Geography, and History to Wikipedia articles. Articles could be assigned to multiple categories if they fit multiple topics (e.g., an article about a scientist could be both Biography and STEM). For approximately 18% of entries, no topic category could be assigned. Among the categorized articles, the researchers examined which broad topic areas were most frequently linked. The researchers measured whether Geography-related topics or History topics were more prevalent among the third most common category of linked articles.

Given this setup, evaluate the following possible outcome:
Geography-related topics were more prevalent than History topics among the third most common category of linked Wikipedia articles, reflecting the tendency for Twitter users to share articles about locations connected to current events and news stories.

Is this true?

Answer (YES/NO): NO